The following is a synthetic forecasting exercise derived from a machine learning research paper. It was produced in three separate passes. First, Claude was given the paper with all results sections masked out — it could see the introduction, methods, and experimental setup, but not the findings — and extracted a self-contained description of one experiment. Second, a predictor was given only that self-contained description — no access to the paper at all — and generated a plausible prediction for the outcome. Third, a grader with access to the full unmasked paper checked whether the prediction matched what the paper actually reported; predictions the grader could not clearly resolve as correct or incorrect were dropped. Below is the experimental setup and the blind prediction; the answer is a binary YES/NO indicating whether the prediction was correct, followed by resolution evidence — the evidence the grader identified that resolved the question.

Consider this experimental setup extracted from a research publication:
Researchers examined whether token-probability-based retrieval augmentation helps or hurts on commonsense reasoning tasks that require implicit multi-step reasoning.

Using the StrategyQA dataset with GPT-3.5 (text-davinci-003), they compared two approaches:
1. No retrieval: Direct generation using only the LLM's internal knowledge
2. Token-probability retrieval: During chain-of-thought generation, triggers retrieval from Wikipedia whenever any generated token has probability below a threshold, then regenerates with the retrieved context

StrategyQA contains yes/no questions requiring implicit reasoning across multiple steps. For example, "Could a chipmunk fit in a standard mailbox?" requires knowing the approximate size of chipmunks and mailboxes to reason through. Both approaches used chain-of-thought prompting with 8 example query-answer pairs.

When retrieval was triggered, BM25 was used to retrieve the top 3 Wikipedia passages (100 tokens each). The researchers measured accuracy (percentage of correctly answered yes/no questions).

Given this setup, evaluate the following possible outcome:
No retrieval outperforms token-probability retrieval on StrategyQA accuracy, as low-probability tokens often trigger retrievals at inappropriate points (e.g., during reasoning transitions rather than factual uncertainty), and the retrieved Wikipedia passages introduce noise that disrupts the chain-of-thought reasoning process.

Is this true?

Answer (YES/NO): YES